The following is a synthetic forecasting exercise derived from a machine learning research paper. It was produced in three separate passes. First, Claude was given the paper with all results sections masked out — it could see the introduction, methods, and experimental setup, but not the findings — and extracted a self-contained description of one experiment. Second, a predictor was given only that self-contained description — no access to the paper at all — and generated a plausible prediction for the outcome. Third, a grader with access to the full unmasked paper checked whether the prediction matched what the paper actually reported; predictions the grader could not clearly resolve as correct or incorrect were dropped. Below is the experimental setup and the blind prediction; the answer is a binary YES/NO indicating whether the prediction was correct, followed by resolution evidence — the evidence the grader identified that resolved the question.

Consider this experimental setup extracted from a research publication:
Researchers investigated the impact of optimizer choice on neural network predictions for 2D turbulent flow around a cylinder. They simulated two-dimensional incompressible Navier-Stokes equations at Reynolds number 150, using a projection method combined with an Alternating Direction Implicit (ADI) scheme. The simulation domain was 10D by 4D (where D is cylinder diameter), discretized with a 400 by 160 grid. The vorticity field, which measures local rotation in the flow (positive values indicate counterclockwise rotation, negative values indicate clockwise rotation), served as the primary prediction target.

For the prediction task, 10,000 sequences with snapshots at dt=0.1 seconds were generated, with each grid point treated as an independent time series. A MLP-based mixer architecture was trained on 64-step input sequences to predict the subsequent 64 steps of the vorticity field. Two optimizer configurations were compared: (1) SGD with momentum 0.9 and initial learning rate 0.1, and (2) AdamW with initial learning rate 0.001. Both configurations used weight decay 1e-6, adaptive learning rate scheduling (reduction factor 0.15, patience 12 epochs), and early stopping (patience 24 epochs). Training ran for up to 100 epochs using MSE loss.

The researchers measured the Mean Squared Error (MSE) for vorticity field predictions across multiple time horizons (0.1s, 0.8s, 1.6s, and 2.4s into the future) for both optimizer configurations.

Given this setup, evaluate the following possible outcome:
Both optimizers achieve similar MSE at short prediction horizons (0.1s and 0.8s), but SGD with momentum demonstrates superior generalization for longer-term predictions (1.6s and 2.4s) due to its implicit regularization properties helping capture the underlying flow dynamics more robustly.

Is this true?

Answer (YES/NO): NO